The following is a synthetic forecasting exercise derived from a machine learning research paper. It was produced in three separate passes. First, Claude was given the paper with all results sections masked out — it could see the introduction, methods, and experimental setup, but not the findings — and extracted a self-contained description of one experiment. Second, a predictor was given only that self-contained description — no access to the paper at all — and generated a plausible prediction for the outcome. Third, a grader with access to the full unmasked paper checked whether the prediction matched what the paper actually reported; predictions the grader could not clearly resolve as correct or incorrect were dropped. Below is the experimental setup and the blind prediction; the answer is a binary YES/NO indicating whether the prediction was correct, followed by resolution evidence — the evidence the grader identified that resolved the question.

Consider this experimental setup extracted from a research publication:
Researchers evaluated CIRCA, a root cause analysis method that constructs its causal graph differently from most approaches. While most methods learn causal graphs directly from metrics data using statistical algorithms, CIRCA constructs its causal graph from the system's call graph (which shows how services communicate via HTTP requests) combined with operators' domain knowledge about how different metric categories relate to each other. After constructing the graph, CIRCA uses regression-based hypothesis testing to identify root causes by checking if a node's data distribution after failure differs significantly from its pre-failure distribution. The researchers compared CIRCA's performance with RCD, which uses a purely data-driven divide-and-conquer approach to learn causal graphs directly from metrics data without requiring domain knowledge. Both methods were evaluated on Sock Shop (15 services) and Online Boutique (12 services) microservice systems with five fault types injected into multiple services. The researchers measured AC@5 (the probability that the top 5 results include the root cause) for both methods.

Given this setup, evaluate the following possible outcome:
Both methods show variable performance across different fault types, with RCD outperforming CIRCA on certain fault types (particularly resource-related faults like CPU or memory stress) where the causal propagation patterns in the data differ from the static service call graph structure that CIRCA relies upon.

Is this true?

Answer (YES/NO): NO